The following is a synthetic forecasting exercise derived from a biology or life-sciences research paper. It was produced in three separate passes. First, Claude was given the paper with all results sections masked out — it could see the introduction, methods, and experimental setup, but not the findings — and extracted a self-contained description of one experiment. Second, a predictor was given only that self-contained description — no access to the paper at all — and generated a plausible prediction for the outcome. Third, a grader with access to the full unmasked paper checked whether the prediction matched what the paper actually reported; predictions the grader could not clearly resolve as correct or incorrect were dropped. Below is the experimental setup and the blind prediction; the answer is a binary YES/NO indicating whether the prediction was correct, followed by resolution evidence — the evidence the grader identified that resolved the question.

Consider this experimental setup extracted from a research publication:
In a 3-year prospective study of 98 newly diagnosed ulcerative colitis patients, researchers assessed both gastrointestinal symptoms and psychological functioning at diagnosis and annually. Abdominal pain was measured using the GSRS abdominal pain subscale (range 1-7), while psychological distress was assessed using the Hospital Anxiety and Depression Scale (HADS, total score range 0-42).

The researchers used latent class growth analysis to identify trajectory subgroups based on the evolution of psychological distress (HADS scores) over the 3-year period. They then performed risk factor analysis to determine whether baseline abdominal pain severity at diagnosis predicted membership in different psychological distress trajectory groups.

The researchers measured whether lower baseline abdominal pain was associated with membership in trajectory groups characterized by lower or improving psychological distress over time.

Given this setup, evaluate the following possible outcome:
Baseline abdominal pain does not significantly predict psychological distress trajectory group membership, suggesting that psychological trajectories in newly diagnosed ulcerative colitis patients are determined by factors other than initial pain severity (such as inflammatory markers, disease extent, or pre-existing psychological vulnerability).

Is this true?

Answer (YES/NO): NO